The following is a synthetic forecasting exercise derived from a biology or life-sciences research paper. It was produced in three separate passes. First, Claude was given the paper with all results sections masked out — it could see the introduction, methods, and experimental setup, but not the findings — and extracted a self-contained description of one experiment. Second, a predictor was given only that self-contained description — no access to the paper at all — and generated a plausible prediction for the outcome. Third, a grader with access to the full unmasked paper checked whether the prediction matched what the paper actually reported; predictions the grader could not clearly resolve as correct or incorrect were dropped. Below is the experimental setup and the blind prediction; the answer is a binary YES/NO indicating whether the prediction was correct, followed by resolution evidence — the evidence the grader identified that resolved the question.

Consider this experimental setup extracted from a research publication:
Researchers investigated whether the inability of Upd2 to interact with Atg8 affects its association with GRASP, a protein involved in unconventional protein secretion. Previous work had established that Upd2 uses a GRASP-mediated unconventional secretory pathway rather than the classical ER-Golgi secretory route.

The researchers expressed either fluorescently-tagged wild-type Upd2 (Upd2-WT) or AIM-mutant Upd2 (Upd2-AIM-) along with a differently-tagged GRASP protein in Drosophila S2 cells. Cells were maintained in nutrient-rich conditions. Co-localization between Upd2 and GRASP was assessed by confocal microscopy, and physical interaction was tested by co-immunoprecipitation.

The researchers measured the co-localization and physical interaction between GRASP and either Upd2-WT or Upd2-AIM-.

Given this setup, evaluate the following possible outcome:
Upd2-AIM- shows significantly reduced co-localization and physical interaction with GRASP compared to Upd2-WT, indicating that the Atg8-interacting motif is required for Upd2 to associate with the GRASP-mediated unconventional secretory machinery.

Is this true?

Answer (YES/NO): YES